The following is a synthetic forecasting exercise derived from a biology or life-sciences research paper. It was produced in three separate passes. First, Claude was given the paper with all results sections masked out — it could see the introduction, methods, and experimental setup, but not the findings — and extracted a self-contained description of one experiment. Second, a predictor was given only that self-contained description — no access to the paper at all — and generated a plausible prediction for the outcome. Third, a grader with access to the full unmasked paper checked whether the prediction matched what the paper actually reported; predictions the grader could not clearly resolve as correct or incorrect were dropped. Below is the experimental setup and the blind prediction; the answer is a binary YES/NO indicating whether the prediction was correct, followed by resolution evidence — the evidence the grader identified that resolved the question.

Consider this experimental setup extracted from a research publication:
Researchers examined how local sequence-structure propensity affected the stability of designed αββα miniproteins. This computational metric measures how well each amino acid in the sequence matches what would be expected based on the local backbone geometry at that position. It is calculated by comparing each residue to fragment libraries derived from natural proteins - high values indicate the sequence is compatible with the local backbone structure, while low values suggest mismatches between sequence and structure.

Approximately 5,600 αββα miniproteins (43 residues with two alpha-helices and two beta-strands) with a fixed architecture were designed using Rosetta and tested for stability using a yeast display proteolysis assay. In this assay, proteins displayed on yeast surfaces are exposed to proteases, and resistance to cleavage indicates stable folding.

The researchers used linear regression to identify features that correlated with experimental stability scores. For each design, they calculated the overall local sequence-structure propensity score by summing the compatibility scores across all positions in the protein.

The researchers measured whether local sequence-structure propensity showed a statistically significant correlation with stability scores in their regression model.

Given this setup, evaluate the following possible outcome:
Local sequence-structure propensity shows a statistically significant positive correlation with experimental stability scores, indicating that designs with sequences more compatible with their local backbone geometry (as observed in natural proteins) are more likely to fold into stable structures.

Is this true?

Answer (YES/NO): YES